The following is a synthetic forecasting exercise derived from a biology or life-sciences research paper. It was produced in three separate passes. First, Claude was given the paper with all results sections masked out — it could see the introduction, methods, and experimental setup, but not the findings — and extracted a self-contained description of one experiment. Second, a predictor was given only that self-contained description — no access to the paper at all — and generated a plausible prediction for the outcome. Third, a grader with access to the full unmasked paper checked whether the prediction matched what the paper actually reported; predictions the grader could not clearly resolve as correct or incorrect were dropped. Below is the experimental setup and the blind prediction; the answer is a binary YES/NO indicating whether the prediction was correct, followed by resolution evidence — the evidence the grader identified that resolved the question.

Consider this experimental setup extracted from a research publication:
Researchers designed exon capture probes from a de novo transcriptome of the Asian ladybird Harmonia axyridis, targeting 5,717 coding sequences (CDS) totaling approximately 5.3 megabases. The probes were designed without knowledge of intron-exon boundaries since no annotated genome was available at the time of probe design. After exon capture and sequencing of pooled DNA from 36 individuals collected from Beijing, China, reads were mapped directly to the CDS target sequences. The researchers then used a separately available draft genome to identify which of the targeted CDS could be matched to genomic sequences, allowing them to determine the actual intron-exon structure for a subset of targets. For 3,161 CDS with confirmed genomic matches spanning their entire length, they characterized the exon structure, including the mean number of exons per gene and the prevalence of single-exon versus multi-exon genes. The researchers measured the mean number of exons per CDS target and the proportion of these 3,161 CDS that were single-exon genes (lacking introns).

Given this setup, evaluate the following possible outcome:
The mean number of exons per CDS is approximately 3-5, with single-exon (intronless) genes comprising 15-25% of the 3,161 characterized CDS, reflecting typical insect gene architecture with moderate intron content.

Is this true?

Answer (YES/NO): NO